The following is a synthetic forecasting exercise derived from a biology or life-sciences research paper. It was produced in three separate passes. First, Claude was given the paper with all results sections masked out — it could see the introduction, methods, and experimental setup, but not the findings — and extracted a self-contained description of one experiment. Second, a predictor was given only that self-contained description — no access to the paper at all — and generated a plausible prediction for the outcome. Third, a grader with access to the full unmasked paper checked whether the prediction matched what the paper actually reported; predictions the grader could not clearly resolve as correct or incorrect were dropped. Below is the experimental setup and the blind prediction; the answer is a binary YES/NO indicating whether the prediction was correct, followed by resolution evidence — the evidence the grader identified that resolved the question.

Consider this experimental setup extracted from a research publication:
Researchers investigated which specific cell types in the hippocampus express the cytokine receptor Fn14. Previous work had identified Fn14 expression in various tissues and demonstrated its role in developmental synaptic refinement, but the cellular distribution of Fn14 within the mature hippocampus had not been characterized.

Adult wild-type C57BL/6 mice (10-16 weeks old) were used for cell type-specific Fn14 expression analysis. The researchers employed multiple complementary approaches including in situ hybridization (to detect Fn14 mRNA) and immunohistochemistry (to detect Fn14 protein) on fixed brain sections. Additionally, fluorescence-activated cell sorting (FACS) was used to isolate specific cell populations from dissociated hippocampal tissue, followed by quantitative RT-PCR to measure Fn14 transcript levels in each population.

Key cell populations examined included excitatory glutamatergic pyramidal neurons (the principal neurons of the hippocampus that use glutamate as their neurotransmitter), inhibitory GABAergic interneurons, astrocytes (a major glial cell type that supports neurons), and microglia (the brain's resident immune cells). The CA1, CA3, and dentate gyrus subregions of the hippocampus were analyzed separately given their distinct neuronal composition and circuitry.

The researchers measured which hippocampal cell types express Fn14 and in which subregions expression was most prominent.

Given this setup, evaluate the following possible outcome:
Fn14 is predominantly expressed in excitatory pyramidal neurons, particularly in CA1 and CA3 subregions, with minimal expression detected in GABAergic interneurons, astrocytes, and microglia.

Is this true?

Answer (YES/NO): NO